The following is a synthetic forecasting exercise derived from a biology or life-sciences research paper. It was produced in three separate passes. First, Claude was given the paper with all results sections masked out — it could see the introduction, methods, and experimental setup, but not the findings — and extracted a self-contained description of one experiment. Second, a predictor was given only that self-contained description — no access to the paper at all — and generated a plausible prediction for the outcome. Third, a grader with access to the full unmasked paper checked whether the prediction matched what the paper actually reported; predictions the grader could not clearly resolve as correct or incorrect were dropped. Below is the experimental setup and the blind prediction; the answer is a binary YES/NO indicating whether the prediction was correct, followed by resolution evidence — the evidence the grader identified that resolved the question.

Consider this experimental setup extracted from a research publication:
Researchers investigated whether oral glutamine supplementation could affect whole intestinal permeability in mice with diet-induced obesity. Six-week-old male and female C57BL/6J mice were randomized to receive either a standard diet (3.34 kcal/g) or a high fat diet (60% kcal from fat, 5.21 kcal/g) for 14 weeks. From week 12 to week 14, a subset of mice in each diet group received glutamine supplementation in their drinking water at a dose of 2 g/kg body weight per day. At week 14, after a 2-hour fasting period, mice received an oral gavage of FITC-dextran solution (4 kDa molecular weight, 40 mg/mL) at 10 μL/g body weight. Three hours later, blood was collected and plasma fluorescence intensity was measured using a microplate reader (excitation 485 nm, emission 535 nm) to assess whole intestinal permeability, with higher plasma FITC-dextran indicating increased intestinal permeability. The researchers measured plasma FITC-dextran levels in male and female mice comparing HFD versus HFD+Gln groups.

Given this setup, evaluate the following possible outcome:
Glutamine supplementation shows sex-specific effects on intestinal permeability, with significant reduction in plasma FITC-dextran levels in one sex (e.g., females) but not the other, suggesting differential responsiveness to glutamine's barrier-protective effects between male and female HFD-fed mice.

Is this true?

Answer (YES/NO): NO